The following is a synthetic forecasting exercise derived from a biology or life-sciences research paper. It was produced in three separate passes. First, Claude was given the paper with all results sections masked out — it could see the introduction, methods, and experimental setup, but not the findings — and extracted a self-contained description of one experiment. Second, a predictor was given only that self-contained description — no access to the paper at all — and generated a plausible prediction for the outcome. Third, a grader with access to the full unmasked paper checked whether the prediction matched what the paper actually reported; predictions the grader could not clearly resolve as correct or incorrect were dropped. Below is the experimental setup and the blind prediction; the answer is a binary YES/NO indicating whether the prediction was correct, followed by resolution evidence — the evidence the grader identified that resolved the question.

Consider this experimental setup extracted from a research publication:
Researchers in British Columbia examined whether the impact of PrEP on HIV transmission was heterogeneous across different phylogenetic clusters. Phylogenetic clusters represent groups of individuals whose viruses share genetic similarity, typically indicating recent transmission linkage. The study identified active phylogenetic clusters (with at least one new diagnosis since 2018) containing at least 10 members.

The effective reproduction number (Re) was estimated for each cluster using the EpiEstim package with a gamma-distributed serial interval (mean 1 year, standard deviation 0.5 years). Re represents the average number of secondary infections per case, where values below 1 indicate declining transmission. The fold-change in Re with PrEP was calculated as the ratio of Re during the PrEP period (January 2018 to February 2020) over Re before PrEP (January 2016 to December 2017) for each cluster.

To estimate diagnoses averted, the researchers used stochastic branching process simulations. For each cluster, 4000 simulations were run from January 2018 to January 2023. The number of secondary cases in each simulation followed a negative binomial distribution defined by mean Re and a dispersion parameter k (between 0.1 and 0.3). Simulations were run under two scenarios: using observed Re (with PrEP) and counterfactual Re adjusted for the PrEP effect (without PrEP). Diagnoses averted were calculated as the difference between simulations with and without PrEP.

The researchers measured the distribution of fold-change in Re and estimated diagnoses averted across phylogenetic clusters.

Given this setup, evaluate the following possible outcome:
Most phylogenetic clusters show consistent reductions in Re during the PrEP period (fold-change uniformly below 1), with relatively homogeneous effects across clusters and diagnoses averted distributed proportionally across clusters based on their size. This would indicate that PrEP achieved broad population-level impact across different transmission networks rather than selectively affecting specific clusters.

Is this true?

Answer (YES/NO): NO